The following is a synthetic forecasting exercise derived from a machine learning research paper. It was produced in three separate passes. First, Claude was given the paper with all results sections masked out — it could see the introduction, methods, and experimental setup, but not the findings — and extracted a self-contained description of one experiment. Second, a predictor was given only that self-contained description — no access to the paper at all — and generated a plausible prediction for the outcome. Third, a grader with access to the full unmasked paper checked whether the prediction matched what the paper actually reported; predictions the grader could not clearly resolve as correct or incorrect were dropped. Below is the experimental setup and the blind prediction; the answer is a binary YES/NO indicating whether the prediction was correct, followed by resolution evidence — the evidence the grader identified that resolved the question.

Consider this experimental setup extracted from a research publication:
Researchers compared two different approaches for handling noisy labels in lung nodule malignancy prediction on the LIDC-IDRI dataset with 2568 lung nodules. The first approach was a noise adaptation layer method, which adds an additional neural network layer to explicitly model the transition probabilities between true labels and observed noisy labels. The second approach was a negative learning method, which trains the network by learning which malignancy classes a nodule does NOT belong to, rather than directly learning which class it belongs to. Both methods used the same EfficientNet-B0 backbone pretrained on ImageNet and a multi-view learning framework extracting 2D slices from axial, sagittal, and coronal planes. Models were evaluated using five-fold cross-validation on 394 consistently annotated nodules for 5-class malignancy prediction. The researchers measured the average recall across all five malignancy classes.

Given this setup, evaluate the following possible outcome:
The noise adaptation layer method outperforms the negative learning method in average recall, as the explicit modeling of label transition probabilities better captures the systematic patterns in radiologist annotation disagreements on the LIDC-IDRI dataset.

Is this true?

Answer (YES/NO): NO